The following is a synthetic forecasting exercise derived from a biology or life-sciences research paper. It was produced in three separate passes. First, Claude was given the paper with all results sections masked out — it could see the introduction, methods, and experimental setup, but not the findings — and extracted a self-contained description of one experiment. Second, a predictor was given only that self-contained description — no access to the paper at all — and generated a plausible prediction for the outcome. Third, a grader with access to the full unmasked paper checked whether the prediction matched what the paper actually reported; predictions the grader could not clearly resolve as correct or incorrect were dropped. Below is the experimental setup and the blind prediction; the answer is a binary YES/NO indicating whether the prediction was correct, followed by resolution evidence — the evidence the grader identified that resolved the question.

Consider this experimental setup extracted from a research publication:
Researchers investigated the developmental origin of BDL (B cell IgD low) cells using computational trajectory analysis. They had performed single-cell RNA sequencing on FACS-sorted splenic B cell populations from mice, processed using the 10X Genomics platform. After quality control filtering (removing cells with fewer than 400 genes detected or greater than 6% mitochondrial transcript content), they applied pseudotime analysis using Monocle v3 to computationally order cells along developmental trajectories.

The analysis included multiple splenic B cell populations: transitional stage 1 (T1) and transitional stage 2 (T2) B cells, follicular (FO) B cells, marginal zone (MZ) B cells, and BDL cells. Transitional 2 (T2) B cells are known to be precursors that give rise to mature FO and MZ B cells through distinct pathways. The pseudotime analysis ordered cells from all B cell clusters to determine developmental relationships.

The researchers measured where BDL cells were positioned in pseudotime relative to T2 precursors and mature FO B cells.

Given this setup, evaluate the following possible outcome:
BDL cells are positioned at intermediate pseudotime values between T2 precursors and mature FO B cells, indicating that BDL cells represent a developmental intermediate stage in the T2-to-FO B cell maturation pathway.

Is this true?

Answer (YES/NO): YES